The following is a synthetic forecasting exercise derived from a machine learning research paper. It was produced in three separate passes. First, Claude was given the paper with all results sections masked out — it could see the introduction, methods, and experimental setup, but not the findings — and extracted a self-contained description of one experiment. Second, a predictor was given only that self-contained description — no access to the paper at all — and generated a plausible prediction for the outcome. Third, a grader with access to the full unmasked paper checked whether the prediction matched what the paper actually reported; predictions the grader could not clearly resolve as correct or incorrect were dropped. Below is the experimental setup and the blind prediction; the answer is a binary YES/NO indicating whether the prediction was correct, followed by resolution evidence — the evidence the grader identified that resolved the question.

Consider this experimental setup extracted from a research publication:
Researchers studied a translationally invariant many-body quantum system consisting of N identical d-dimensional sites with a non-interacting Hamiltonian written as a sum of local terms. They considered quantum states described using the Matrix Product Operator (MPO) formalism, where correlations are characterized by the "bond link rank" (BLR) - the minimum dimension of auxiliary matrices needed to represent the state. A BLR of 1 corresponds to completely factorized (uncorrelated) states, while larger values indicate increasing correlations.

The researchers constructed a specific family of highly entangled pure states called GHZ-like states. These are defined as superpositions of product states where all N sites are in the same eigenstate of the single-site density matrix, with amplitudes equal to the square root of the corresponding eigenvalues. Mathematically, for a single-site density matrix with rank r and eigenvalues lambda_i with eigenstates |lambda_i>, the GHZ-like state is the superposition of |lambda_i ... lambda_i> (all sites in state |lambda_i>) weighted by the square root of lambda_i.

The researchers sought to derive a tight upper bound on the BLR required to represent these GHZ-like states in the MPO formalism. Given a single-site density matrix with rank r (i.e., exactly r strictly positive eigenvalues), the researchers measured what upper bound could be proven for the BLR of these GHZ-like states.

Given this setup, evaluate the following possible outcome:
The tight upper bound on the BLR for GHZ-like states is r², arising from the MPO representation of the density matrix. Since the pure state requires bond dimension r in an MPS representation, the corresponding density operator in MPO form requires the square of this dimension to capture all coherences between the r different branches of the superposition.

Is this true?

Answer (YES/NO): NO